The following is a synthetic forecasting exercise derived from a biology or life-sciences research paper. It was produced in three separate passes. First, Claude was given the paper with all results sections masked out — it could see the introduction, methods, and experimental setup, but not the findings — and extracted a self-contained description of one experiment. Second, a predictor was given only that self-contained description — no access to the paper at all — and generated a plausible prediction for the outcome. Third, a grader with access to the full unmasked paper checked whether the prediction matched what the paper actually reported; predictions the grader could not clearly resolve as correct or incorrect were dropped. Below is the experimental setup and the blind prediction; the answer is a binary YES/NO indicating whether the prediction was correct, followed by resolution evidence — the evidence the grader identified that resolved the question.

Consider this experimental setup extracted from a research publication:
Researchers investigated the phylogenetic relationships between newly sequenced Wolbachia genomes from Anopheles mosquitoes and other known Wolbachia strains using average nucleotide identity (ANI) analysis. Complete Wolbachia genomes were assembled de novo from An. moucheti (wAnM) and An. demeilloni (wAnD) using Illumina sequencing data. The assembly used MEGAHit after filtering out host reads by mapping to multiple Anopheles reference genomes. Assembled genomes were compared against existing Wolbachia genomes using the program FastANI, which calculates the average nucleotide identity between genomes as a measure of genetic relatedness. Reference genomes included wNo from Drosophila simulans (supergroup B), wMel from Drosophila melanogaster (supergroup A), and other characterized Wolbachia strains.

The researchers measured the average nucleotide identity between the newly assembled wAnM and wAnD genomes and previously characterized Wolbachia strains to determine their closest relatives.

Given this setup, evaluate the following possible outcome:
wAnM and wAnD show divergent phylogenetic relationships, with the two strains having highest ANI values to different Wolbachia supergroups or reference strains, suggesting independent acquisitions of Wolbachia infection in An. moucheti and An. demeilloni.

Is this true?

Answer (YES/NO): NO